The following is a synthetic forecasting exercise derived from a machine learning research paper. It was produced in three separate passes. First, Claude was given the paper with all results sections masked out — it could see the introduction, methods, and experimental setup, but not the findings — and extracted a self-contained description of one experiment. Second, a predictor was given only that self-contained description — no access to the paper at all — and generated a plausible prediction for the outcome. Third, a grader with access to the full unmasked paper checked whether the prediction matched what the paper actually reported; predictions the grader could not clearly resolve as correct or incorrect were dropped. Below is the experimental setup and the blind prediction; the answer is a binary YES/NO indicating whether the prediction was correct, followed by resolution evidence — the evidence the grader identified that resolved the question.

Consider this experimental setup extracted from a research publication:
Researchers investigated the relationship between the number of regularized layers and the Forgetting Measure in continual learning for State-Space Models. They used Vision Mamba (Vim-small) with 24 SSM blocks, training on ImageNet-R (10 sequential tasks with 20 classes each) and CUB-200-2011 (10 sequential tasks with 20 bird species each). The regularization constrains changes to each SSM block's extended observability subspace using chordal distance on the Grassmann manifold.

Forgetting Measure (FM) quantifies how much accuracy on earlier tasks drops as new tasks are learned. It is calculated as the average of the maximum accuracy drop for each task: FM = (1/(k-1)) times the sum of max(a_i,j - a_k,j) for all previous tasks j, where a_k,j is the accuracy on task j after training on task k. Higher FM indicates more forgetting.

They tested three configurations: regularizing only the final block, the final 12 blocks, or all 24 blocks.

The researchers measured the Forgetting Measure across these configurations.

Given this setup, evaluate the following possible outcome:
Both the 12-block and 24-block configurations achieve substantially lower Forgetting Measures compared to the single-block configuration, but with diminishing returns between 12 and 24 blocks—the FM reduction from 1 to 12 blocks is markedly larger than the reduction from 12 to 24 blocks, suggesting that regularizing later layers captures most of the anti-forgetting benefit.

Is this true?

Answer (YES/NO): NO